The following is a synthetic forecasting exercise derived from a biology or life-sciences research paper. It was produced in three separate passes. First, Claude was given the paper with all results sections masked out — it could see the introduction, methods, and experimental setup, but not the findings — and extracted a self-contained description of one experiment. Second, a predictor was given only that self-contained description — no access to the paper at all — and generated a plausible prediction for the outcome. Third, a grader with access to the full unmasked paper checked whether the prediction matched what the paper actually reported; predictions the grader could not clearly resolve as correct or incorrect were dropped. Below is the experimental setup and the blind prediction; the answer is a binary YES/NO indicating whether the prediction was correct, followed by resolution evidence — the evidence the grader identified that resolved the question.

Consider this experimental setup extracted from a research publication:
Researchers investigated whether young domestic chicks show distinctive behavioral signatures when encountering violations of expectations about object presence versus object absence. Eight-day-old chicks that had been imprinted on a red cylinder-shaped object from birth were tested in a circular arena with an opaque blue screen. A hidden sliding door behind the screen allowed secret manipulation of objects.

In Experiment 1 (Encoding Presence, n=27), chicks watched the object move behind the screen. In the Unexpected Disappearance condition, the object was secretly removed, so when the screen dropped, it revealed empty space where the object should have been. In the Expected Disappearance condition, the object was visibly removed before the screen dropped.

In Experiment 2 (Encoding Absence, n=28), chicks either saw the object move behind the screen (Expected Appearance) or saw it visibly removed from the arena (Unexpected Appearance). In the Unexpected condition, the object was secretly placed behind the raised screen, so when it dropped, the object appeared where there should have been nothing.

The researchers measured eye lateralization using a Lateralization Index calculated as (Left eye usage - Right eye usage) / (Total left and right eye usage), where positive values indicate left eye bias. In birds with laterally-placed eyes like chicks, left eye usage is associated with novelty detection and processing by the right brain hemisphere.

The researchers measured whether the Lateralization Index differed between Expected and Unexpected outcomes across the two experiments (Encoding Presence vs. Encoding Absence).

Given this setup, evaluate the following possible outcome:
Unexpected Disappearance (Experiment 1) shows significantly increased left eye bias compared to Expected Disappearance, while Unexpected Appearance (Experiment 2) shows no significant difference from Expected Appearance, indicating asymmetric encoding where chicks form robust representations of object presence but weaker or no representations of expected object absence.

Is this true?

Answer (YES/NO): NO